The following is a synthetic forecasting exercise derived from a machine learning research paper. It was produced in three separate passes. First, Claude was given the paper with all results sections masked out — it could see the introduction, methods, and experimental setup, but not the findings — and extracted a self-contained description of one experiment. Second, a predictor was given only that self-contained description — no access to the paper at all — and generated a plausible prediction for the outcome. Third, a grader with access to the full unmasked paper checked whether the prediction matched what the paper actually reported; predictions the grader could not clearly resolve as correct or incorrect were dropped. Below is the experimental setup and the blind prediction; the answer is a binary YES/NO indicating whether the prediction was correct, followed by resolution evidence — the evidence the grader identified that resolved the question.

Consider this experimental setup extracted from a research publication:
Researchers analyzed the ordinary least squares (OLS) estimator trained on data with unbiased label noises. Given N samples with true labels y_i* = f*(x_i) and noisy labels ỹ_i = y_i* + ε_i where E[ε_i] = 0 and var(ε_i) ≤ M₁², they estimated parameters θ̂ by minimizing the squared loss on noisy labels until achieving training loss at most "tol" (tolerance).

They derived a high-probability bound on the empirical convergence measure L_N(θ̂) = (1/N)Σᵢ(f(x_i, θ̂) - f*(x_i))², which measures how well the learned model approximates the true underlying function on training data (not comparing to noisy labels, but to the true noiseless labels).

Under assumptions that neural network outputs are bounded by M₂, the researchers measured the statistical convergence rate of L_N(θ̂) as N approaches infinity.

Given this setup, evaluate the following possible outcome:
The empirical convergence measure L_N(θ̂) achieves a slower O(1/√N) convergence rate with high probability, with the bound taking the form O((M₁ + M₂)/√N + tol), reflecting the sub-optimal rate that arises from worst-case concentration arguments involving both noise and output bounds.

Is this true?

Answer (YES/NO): NO